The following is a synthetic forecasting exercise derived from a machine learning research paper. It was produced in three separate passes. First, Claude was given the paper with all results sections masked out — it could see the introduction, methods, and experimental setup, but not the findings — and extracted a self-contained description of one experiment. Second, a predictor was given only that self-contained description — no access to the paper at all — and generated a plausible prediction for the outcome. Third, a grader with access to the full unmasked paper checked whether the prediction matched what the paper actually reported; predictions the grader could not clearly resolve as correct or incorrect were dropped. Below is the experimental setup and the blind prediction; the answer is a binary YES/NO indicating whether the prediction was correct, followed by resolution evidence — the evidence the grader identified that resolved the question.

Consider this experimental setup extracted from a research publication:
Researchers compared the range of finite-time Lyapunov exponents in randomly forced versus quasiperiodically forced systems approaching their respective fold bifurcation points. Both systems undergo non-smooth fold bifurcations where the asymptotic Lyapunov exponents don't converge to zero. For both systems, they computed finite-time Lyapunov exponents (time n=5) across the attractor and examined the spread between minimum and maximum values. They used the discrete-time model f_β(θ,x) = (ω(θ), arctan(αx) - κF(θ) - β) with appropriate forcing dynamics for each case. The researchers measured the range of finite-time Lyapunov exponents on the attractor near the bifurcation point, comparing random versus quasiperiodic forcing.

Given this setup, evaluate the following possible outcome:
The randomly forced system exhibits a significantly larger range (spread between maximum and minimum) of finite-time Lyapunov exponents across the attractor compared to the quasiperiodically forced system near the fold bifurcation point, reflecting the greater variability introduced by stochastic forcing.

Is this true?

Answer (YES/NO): NO